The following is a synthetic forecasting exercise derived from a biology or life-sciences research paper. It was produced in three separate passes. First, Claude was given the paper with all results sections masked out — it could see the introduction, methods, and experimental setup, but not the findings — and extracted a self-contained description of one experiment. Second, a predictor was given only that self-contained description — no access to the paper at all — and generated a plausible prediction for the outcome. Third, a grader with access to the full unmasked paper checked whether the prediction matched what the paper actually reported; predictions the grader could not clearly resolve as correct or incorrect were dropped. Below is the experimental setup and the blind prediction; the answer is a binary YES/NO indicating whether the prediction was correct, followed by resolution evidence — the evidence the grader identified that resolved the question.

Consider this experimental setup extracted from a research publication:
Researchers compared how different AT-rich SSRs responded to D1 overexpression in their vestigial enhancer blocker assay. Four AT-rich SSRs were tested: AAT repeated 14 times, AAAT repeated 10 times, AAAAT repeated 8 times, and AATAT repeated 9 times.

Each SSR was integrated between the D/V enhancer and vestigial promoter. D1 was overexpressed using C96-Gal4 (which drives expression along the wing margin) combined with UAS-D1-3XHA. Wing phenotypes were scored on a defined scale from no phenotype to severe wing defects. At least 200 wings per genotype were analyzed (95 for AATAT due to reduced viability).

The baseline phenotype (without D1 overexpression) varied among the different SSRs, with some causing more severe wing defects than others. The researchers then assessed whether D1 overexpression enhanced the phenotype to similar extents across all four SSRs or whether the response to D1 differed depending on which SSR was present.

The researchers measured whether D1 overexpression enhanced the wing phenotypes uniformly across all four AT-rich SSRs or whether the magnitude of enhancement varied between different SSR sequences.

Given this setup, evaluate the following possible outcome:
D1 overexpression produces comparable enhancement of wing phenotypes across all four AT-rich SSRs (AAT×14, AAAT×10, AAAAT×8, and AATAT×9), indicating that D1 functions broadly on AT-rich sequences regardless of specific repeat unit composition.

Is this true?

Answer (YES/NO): NO